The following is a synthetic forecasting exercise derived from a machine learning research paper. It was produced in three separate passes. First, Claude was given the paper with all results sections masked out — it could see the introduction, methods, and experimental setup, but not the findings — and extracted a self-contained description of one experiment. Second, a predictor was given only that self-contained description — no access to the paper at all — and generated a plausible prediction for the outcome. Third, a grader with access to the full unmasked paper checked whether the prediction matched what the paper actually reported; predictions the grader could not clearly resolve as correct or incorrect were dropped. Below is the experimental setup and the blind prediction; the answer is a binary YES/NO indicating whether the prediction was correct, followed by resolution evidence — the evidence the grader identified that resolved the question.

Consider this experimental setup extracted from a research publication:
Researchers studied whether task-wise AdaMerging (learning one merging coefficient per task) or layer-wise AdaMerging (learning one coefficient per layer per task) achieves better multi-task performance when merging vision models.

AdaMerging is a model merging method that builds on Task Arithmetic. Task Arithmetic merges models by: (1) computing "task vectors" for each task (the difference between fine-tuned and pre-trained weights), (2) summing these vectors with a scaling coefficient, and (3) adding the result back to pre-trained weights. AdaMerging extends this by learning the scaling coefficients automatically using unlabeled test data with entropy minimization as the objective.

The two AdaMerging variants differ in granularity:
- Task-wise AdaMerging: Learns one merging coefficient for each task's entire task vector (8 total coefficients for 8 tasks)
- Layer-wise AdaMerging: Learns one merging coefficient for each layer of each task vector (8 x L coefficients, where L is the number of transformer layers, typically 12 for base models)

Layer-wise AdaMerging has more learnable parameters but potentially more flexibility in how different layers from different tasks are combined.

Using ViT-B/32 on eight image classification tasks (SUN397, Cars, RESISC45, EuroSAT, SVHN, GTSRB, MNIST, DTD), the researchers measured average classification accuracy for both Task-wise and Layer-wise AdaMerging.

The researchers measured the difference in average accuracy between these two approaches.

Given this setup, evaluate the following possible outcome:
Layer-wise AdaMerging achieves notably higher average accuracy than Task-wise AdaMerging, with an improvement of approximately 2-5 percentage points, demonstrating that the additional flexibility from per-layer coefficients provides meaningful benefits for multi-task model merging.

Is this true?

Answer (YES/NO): NO